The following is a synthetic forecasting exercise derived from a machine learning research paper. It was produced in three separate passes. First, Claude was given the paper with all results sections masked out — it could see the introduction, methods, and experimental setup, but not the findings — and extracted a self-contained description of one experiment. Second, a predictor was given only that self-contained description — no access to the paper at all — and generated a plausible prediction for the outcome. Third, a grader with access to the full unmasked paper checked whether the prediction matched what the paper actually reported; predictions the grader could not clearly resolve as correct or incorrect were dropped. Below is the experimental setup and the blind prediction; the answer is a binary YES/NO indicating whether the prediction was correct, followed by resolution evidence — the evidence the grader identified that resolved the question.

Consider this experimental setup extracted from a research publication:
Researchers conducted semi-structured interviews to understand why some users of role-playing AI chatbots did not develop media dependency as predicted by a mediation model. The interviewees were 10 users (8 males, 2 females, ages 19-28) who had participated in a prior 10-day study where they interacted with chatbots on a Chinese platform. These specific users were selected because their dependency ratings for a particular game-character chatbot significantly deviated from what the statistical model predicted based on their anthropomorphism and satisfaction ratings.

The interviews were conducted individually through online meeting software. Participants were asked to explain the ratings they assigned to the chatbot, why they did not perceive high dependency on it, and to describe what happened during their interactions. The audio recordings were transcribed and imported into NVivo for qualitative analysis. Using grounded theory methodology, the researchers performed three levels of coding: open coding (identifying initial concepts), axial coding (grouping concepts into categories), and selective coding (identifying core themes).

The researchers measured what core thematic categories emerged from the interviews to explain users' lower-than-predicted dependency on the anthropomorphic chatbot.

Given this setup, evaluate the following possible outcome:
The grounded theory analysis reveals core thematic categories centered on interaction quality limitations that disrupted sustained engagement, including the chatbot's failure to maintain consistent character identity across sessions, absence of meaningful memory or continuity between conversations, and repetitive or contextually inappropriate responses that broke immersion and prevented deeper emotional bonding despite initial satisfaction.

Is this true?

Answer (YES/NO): NO